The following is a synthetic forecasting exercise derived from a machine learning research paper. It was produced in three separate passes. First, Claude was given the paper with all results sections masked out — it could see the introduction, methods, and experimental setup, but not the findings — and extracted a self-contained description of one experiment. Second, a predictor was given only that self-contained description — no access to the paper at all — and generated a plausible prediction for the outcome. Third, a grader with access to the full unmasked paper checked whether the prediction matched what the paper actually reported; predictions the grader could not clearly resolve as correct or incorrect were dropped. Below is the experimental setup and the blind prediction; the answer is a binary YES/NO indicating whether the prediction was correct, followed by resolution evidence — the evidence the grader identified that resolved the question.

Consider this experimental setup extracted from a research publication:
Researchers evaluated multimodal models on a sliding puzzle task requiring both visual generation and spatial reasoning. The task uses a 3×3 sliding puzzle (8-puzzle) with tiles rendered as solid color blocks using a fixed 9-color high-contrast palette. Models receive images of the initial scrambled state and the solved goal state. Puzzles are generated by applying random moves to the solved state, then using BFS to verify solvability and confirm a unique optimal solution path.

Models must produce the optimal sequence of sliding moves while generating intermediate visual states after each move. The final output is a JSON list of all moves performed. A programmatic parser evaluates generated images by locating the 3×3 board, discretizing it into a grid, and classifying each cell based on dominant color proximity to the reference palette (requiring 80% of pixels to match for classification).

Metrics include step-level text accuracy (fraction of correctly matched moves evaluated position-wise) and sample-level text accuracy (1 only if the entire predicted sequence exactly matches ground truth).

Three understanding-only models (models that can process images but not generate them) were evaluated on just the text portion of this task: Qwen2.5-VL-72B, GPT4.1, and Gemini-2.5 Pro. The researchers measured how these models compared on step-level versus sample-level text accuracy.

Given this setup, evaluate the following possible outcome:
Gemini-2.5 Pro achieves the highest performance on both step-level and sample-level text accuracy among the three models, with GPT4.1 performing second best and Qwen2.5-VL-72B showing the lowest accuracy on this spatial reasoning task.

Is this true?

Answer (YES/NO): NO